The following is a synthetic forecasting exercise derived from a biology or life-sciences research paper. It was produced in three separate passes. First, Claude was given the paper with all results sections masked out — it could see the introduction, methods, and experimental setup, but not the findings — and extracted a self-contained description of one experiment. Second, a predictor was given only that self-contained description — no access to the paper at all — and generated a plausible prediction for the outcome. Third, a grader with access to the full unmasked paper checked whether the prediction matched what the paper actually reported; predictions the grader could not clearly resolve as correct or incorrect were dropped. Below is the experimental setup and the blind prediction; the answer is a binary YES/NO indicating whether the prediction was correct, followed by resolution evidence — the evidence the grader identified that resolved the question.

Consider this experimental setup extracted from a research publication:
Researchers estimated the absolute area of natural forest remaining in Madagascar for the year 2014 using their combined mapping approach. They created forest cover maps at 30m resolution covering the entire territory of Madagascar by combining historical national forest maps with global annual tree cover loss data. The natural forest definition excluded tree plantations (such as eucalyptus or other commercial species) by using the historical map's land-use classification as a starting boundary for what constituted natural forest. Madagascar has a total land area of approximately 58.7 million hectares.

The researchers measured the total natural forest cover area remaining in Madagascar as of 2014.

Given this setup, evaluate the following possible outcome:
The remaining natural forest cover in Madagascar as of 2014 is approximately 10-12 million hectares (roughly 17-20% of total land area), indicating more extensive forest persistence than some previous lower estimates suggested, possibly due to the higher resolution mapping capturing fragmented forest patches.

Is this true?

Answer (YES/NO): NO